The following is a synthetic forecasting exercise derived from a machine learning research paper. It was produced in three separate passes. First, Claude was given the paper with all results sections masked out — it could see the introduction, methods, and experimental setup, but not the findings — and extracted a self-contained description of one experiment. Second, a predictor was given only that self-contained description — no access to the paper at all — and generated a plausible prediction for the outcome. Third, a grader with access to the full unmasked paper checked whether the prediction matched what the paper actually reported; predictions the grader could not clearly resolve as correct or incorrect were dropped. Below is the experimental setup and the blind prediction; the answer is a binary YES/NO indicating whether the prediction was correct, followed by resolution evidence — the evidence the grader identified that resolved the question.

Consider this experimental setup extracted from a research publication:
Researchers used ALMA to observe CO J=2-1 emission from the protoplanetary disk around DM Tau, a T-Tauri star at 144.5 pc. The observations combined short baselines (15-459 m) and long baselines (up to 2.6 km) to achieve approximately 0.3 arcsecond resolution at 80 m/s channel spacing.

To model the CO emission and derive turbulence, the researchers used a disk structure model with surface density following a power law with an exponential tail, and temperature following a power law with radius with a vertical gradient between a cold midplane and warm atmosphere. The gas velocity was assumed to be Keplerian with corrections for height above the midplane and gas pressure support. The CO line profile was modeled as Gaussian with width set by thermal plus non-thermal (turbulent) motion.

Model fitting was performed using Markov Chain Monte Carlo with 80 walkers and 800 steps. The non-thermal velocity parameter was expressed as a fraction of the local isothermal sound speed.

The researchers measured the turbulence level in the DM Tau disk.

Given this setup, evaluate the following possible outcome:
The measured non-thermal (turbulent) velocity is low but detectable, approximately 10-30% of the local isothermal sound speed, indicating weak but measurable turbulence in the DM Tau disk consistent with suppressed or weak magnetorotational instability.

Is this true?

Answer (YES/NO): NO